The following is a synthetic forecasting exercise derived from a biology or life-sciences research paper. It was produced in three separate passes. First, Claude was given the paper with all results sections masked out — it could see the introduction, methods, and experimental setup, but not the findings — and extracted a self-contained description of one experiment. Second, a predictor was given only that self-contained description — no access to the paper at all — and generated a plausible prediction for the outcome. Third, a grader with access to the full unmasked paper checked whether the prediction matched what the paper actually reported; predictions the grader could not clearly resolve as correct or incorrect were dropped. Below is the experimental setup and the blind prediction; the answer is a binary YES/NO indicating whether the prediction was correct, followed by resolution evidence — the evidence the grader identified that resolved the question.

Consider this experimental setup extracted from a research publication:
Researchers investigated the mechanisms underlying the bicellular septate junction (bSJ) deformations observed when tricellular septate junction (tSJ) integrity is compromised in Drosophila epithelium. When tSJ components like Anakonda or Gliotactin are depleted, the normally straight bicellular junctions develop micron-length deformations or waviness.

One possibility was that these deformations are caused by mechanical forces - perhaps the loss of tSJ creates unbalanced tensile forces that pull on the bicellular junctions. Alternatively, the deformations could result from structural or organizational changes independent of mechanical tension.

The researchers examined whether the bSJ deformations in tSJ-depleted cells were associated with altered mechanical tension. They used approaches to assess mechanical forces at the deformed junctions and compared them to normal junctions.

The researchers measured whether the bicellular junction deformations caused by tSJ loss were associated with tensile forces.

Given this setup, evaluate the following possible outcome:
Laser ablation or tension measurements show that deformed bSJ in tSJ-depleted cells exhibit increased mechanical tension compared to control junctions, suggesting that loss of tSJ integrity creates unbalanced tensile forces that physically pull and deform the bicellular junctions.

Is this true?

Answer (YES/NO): NO